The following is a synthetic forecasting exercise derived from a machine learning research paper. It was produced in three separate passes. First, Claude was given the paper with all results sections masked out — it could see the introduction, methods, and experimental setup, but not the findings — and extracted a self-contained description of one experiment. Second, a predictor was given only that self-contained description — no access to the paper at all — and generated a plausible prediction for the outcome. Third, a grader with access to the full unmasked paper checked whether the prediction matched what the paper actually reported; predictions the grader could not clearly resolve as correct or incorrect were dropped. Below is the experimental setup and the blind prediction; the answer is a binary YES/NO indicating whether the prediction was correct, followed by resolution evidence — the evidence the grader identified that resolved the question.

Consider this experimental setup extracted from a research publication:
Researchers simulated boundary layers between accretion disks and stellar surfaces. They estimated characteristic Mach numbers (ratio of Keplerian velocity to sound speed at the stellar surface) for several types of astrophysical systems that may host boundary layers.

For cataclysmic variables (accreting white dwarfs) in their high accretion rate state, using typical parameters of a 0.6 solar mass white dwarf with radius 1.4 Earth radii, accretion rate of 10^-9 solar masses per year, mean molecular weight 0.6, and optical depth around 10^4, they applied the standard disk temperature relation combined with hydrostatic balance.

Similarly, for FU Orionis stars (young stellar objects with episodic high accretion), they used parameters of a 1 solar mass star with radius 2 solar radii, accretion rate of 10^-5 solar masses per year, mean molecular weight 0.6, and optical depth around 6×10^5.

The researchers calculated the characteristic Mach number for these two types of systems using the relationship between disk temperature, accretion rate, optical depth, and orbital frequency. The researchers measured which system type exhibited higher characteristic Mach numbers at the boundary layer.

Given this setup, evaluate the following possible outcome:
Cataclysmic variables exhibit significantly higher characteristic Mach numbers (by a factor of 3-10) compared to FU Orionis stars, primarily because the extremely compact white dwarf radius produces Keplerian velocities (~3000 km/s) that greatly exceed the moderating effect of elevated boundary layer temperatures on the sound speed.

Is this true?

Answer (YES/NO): YES